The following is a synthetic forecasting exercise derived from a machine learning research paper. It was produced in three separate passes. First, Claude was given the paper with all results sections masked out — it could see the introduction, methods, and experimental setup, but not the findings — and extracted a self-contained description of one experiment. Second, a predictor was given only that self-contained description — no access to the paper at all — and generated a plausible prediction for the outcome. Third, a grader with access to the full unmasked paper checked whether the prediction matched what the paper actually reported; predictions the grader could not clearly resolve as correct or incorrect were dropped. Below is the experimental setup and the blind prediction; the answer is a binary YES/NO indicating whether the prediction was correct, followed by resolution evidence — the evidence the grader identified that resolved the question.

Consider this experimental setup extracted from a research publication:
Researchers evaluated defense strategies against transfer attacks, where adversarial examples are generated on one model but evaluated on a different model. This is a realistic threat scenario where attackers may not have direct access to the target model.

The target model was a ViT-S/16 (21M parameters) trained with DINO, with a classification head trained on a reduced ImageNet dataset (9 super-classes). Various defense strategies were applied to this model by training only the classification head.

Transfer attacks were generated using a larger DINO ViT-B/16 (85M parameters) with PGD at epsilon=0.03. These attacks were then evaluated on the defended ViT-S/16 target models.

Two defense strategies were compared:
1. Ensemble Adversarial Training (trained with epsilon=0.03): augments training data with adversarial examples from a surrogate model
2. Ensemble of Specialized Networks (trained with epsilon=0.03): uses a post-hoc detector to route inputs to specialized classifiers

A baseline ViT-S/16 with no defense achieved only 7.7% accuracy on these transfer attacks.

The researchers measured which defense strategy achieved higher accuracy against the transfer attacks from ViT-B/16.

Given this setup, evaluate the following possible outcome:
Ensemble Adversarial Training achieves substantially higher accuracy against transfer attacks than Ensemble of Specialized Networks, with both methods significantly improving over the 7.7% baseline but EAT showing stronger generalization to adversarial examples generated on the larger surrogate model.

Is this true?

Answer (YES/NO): YES